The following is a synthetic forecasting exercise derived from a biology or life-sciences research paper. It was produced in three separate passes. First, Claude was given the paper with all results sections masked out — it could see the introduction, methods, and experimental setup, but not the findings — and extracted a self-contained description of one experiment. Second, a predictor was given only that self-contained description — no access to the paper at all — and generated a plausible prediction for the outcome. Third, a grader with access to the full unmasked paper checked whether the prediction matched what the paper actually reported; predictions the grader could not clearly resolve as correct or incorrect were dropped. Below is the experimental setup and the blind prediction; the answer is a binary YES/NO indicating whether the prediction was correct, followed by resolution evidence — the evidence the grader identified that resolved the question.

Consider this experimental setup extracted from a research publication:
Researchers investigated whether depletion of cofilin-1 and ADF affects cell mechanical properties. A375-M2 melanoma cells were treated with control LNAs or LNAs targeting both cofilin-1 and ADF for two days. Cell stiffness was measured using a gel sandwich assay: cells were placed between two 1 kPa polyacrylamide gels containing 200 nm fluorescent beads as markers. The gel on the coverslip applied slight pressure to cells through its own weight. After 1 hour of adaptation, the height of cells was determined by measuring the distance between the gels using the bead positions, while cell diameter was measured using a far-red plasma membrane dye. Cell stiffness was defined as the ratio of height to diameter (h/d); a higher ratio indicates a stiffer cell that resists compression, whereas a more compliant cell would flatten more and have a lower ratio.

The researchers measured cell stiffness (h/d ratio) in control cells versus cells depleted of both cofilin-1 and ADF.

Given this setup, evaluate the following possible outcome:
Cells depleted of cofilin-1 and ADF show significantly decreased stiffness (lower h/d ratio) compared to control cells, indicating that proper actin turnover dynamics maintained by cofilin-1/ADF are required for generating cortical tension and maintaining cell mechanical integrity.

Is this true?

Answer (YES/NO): YES